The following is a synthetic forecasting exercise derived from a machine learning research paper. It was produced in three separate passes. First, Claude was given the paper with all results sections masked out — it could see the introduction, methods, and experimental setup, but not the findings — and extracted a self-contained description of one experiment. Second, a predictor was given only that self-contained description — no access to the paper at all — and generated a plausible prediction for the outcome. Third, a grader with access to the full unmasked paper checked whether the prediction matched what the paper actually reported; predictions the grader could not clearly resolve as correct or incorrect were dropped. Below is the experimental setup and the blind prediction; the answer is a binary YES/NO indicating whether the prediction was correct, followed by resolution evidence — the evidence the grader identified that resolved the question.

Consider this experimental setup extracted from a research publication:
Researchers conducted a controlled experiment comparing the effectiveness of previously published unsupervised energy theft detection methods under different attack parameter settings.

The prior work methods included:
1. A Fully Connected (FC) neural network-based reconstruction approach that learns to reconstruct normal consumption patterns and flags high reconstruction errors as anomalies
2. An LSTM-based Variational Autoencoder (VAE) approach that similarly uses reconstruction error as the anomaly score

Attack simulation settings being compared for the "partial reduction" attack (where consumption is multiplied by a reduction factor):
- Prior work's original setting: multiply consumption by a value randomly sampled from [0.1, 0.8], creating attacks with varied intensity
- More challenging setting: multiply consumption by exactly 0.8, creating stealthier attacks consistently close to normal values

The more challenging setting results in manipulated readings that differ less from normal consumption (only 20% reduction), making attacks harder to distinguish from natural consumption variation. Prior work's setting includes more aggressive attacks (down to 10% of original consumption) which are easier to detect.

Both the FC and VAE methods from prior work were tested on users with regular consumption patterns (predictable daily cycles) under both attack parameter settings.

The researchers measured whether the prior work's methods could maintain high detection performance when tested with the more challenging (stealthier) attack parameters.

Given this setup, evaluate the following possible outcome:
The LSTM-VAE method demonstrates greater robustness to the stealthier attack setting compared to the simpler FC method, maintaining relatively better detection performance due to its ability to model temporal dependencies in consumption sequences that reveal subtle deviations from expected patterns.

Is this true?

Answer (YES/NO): NO